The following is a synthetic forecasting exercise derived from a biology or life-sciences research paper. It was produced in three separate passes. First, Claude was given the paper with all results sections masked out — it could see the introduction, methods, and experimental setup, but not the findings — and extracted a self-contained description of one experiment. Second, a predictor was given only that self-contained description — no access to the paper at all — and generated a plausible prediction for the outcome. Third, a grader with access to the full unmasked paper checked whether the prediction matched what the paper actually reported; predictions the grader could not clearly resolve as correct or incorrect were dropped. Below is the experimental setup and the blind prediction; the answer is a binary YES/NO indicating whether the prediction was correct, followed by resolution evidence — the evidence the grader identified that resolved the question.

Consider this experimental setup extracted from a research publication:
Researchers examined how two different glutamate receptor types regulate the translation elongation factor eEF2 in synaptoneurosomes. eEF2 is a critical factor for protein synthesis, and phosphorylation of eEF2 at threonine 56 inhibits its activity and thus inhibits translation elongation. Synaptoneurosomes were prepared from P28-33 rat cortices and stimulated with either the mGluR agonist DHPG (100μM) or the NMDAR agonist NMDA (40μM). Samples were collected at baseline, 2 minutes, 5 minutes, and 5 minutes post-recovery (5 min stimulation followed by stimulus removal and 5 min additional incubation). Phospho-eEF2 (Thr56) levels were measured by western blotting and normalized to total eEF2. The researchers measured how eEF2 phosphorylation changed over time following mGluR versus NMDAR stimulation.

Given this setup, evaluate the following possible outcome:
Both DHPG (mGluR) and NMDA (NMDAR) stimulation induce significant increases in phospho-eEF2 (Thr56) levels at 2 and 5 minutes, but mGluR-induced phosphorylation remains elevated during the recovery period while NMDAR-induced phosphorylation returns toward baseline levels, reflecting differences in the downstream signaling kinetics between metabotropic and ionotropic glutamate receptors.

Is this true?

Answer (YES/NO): NO